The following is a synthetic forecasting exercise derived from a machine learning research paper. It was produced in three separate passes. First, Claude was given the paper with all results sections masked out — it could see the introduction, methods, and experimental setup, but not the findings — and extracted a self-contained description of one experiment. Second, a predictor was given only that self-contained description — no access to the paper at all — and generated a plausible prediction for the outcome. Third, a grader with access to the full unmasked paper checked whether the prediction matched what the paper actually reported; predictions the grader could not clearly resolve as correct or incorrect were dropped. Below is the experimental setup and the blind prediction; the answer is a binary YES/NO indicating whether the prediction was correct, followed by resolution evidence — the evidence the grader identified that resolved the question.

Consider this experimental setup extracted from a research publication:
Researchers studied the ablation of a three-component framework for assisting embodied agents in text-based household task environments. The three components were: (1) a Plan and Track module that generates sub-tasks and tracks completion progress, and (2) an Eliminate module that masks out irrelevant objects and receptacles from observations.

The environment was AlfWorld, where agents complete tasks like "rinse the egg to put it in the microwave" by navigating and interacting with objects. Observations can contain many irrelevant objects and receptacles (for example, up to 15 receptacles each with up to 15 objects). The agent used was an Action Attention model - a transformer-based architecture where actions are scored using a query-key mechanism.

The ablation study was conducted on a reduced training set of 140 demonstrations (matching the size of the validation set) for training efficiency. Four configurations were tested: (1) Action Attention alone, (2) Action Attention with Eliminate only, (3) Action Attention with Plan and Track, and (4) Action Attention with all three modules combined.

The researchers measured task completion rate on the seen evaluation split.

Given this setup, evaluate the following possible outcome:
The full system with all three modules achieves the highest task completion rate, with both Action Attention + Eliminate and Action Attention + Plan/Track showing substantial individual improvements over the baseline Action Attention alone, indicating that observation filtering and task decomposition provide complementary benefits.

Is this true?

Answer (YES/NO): NO